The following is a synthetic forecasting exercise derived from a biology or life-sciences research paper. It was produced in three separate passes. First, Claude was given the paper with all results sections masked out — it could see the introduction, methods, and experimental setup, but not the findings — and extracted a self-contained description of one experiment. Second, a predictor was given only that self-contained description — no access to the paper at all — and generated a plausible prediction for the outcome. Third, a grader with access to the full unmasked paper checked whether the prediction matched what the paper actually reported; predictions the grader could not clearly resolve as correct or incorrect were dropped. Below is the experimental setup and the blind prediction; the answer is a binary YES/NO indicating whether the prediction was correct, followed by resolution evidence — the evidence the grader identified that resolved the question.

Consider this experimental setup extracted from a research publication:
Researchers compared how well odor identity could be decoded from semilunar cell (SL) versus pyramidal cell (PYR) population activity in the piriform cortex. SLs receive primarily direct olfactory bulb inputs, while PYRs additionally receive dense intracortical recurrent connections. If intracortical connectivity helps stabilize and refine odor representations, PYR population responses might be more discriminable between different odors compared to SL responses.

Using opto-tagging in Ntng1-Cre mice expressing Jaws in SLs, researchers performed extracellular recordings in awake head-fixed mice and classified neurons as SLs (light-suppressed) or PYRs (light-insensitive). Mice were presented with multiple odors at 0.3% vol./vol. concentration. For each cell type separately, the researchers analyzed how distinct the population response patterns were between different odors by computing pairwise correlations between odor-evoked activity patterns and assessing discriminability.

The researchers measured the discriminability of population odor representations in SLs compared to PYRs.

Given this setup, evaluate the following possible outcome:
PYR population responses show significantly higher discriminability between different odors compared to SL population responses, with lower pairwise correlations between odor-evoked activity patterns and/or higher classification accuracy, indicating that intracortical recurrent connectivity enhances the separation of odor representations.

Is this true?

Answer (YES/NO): NO